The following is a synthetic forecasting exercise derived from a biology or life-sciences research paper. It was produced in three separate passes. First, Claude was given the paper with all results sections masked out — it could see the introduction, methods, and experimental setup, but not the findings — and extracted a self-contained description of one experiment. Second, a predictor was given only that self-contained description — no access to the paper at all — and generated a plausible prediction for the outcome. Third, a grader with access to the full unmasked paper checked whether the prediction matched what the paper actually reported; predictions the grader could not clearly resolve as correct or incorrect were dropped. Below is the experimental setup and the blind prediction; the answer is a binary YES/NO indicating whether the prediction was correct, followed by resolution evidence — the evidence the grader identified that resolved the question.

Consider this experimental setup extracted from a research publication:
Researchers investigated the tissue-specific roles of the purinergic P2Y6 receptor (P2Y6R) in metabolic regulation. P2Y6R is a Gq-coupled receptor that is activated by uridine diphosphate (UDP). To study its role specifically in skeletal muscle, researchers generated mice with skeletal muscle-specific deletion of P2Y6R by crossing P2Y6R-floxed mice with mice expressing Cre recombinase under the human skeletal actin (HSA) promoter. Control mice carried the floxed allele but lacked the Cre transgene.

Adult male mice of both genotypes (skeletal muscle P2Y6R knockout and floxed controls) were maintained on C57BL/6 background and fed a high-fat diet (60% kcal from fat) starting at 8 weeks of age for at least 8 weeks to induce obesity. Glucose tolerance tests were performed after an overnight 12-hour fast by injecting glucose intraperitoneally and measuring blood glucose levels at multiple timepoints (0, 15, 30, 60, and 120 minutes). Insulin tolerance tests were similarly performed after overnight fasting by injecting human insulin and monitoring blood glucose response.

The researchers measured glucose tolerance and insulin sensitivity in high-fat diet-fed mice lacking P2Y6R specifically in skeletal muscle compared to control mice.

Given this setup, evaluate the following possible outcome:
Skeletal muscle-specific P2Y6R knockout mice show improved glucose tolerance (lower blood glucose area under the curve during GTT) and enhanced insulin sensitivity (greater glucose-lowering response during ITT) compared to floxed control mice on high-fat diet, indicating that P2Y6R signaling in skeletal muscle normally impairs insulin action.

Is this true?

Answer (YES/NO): NO